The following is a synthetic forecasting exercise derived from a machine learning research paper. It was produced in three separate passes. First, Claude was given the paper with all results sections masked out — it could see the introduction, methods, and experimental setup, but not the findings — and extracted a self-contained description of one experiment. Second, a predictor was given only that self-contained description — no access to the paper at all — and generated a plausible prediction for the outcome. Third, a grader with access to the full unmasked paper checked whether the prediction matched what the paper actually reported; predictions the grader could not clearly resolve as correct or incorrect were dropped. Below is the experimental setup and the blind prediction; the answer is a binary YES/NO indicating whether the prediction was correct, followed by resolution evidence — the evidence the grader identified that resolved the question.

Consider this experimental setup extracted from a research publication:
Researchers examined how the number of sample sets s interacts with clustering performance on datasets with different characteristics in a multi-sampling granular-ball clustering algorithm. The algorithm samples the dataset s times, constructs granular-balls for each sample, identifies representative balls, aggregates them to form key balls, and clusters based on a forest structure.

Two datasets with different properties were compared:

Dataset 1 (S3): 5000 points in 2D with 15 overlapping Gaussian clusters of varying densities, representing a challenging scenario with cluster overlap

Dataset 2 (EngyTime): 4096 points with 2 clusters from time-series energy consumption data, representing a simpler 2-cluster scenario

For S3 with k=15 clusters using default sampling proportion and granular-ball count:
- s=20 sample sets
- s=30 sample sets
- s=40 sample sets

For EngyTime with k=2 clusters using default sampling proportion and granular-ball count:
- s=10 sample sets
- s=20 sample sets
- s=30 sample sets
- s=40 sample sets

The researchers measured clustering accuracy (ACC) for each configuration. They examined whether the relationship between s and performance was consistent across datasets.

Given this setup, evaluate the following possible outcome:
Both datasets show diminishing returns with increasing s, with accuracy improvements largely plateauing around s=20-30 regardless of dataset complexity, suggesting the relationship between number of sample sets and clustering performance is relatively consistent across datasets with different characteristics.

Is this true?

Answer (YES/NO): NO